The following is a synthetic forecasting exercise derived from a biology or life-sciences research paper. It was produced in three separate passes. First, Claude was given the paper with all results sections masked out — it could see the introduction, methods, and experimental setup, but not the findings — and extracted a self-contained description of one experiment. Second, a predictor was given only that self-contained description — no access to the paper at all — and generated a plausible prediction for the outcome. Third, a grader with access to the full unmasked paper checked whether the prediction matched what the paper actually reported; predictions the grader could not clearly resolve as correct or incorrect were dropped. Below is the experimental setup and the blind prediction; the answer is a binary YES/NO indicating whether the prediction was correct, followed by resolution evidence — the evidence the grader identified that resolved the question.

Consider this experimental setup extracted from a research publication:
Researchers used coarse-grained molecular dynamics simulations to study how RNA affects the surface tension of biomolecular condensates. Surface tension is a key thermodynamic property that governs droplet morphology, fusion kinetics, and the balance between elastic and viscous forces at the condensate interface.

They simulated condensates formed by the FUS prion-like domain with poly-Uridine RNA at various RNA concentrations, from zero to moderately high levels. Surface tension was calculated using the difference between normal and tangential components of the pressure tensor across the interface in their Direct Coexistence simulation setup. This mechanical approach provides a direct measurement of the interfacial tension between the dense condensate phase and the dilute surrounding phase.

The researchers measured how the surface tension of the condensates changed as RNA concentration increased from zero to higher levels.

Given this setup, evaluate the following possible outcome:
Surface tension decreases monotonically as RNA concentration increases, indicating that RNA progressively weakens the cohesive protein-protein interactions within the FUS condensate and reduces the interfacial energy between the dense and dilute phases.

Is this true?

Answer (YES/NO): NO